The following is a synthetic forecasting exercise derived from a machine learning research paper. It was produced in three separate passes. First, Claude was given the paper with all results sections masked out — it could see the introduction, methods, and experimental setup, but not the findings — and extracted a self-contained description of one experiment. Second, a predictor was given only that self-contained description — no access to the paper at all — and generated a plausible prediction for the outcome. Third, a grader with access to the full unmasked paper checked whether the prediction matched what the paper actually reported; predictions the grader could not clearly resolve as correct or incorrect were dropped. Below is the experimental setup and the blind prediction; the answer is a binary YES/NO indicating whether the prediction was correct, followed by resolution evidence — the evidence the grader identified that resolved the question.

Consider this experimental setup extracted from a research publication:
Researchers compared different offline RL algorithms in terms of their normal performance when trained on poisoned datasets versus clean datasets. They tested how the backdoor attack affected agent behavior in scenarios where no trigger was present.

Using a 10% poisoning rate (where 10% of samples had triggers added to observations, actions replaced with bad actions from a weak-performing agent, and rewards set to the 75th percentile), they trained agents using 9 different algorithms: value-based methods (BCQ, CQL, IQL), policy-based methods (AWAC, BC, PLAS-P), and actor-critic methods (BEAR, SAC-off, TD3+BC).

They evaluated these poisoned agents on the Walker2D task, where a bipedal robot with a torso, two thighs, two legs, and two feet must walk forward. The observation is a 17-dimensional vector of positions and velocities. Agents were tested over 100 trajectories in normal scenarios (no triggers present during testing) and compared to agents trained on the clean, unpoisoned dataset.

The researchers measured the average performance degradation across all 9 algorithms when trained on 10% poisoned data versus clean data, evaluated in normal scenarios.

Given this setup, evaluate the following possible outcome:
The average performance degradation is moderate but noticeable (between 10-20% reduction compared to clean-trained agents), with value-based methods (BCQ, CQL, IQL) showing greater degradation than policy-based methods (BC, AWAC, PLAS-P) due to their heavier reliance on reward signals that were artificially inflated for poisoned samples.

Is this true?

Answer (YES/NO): NO